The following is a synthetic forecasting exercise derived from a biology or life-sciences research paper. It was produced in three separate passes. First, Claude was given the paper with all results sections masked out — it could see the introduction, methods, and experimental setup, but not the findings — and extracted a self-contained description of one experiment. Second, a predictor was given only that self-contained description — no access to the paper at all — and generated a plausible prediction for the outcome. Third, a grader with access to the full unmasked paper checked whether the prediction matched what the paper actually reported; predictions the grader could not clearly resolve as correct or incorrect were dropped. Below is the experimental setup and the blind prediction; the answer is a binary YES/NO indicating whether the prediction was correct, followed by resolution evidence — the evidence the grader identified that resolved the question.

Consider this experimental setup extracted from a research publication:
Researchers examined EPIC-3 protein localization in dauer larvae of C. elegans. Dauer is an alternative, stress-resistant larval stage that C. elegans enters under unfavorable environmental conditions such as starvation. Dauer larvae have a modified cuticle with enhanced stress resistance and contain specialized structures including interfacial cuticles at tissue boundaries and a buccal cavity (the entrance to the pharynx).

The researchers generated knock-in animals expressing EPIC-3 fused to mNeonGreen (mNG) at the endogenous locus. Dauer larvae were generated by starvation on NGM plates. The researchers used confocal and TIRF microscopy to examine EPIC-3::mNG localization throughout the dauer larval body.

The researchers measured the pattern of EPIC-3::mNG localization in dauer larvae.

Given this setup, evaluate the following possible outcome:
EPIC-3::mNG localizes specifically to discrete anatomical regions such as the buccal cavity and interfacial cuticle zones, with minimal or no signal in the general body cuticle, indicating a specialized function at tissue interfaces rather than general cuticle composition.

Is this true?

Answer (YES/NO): NO